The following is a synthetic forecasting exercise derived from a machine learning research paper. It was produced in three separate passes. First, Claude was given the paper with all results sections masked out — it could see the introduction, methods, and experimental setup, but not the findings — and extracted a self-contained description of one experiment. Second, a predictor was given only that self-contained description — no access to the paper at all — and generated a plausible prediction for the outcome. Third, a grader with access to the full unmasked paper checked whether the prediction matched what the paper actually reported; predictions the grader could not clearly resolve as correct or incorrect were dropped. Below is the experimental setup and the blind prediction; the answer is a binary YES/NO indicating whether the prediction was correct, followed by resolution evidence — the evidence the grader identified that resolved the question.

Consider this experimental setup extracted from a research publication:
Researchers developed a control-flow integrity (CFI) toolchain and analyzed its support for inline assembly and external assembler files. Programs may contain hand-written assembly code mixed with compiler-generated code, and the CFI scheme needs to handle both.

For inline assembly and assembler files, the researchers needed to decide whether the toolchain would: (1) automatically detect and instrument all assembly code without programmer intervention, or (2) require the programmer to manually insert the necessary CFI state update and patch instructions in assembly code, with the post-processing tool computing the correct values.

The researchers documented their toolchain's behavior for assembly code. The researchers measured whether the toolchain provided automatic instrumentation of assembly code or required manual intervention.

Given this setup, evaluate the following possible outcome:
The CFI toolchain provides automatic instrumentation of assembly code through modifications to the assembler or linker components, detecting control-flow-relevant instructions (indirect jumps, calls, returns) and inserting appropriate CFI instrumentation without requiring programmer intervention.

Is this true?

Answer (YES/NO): NO